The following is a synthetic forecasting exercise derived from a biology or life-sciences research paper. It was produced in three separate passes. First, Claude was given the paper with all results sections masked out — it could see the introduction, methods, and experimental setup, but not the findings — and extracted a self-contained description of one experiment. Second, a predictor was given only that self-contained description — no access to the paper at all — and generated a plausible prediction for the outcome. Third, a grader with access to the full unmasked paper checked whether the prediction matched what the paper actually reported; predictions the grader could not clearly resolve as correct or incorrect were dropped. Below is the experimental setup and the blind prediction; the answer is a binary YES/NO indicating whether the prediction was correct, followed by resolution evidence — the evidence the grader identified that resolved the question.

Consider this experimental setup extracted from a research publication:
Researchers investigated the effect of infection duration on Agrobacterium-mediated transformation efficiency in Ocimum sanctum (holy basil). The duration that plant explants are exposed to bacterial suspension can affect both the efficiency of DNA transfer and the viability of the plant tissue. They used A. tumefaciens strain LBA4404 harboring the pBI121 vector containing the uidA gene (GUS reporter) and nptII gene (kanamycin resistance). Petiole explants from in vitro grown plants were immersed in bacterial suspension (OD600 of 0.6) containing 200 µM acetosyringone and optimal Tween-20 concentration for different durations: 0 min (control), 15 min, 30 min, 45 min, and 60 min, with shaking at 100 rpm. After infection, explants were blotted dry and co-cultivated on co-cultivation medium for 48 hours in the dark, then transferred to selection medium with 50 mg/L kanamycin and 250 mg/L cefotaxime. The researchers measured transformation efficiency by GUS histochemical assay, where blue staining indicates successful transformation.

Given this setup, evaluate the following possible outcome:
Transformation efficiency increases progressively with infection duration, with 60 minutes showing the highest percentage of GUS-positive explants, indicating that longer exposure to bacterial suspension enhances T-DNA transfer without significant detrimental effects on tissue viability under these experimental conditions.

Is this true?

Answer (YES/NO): NO